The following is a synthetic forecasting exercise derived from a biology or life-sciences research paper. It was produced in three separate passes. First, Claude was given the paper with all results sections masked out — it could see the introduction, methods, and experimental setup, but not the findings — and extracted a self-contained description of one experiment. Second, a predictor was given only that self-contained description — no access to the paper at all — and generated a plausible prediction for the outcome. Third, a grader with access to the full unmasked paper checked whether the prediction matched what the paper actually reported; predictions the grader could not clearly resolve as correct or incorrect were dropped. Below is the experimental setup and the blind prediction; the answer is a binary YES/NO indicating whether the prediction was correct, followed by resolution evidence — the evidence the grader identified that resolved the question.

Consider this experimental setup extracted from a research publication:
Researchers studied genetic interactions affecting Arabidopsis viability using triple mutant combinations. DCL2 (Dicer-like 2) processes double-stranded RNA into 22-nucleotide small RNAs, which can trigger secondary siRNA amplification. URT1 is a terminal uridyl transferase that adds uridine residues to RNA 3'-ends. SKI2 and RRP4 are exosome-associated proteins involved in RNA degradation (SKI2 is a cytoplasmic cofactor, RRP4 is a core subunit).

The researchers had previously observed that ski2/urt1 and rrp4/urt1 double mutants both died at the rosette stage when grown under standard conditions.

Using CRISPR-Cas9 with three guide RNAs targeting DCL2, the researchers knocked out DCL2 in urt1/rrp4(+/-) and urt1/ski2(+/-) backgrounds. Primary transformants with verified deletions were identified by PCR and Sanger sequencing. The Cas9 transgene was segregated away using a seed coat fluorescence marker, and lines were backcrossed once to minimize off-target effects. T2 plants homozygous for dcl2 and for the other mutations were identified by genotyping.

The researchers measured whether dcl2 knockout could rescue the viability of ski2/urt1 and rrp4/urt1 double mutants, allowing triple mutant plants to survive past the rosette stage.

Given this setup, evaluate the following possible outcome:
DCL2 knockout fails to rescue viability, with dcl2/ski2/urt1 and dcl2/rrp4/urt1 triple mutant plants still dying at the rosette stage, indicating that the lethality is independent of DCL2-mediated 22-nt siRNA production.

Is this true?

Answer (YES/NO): NO